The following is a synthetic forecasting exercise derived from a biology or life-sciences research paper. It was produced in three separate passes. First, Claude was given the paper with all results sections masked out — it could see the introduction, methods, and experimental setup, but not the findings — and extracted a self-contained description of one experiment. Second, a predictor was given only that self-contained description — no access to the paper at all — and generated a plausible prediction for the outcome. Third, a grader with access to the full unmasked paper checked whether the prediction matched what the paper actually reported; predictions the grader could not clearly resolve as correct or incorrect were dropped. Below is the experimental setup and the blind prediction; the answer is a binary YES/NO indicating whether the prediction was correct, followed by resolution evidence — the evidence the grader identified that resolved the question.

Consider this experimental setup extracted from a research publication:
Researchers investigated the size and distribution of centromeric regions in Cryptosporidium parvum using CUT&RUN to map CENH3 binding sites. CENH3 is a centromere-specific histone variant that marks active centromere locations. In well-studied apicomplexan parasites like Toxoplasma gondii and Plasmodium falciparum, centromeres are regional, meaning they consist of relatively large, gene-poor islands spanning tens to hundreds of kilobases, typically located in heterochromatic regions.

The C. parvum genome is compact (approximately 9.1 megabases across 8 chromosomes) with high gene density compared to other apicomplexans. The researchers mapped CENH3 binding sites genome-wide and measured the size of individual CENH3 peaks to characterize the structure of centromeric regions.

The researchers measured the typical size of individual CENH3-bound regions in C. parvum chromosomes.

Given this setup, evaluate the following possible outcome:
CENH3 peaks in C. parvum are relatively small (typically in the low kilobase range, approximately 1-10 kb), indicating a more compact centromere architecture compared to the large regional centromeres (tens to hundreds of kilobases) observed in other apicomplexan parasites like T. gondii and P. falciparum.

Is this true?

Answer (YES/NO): NO